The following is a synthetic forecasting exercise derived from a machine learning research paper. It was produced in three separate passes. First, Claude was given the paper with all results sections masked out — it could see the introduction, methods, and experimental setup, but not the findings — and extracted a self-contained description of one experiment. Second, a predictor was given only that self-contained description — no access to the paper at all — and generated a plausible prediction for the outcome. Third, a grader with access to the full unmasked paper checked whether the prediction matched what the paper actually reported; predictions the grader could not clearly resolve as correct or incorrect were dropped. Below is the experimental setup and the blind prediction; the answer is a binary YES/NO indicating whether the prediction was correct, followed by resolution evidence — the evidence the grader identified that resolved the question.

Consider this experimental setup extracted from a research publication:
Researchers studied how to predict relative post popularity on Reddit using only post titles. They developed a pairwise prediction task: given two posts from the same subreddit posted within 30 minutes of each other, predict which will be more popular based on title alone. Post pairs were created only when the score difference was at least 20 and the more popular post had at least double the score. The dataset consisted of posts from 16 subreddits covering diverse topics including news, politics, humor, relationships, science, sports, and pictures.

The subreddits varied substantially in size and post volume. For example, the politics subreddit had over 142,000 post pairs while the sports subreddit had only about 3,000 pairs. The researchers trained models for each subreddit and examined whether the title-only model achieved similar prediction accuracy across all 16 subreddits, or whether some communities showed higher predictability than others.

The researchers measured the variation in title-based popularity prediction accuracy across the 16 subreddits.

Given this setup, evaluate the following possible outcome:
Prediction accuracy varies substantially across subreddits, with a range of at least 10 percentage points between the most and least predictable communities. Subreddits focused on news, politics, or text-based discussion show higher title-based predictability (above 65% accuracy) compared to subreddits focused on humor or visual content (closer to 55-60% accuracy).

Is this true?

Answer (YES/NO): NO